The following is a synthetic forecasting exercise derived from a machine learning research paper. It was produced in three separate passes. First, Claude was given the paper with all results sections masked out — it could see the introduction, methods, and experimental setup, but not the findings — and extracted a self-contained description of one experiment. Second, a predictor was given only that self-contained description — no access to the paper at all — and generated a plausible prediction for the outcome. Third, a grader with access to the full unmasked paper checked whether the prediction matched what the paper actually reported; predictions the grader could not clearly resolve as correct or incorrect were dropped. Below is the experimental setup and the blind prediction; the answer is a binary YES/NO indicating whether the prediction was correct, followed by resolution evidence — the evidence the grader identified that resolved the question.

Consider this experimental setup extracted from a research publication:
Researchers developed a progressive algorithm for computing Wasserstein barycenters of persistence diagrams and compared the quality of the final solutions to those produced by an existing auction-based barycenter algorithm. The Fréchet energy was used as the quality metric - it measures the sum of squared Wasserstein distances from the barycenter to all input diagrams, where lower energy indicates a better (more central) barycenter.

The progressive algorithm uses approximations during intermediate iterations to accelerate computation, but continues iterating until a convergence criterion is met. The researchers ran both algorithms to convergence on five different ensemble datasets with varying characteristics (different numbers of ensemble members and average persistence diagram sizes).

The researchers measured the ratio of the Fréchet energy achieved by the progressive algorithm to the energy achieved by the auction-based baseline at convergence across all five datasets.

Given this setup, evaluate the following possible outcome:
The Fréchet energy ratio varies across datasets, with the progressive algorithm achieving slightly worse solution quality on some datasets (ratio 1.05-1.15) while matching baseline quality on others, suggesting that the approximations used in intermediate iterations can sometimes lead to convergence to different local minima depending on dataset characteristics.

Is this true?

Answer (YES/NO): NO